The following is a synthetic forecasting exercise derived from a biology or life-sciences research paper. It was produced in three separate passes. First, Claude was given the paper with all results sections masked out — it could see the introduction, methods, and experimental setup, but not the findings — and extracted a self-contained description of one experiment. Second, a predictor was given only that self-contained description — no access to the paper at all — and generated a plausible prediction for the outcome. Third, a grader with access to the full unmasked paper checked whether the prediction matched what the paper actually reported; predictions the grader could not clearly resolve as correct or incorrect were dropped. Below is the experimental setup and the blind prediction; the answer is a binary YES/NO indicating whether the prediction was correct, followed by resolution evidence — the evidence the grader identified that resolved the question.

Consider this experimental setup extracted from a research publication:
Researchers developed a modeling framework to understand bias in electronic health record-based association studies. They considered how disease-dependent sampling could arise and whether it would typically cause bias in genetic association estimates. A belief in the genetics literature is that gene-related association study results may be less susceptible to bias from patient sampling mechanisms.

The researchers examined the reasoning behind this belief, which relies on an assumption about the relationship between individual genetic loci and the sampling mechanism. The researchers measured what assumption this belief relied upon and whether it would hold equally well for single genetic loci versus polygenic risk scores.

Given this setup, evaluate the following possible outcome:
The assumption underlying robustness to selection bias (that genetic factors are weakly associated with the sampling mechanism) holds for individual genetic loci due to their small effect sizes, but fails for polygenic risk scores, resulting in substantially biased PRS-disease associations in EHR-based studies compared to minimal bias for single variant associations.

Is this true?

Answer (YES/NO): NO